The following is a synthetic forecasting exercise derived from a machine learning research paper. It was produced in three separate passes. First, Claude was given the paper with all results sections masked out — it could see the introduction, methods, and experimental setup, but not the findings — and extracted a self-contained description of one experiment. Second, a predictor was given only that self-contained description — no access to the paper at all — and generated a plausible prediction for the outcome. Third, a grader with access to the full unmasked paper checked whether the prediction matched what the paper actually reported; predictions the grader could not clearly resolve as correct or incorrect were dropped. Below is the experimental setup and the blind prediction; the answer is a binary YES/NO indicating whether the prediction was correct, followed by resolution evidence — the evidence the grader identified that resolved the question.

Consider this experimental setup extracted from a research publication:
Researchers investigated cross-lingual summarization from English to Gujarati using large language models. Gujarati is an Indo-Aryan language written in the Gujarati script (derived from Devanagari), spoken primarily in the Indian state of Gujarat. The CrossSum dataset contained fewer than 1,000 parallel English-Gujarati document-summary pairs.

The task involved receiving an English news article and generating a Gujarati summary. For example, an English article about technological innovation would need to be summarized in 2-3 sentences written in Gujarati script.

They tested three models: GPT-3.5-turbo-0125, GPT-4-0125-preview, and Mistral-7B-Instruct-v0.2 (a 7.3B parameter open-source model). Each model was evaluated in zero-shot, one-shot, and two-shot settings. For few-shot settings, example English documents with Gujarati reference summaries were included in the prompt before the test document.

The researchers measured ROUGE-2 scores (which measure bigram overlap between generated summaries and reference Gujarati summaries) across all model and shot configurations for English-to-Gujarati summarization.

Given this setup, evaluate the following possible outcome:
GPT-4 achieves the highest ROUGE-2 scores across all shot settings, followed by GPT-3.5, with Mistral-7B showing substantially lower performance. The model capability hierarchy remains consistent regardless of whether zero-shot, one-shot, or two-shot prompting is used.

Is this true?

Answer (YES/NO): NO